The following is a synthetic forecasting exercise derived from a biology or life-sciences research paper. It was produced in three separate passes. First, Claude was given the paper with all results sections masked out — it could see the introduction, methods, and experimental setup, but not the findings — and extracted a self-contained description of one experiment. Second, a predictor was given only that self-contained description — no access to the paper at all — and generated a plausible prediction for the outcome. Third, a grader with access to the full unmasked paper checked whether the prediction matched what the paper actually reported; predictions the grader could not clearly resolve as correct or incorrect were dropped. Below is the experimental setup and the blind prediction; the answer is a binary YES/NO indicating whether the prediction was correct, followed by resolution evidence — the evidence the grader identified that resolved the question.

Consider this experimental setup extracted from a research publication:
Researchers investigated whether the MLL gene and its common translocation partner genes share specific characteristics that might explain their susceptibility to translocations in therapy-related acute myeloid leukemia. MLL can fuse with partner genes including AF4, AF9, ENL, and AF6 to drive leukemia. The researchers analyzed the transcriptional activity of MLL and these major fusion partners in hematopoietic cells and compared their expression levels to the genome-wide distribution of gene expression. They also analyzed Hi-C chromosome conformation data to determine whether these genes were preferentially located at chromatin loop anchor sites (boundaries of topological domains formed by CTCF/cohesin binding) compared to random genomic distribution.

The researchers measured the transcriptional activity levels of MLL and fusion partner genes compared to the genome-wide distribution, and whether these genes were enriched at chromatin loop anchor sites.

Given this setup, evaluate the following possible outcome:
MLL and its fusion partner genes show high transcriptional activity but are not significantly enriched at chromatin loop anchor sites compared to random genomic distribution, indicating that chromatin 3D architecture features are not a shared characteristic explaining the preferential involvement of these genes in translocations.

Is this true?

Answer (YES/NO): NO